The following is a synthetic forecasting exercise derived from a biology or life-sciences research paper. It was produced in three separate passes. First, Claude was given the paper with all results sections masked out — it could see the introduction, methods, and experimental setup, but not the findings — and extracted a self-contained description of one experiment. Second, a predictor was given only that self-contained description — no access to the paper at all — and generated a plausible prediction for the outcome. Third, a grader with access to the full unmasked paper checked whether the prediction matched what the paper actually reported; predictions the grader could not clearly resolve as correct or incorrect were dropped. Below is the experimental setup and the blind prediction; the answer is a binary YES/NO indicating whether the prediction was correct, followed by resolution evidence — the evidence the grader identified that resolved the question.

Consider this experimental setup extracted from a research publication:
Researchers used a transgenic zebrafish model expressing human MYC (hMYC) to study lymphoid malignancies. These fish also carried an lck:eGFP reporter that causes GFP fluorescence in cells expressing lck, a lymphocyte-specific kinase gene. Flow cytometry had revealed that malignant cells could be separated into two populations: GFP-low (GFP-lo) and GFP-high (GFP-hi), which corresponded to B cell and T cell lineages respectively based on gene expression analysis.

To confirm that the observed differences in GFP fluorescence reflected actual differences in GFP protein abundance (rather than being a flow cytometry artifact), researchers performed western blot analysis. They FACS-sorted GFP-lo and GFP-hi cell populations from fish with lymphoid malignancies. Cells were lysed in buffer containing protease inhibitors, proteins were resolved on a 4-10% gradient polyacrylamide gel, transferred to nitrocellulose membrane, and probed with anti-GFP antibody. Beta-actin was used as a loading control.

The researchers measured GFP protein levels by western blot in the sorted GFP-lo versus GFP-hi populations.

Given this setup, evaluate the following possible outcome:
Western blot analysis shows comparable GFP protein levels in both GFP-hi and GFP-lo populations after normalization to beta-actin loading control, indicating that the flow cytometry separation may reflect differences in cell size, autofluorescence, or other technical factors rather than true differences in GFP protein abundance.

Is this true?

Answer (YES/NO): NO